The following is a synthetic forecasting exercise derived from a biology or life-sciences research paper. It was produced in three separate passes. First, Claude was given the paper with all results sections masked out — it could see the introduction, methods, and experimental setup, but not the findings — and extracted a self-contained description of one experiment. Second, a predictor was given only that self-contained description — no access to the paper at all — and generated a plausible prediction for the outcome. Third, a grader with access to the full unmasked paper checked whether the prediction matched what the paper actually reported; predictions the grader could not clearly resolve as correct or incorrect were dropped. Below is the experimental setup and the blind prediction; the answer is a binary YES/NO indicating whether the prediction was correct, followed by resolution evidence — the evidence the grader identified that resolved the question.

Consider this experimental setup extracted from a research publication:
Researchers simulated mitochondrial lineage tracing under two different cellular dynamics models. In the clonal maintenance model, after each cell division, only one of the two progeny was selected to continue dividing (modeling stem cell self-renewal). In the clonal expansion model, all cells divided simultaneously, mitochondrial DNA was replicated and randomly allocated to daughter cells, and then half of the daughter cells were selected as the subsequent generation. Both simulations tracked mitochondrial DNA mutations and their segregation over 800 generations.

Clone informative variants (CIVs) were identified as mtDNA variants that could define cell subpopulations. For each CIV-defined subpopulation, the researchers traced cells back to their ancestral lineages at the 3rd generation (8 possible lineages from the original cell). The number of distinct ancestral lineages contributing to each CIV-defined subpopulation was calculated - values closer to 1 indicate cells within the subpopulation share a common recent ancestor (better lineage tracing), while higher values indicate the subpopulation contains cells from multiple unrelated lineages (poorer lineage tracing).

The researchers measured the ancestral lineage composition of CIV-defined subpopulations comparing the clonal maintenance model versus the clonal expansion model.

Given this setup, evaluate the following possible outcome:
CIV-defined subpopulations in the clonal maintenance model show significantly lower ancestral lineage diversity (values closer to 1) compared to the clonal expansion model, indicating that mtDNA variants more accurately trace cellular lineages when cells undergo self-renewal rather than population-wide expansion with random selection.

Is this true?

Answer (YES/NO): NO